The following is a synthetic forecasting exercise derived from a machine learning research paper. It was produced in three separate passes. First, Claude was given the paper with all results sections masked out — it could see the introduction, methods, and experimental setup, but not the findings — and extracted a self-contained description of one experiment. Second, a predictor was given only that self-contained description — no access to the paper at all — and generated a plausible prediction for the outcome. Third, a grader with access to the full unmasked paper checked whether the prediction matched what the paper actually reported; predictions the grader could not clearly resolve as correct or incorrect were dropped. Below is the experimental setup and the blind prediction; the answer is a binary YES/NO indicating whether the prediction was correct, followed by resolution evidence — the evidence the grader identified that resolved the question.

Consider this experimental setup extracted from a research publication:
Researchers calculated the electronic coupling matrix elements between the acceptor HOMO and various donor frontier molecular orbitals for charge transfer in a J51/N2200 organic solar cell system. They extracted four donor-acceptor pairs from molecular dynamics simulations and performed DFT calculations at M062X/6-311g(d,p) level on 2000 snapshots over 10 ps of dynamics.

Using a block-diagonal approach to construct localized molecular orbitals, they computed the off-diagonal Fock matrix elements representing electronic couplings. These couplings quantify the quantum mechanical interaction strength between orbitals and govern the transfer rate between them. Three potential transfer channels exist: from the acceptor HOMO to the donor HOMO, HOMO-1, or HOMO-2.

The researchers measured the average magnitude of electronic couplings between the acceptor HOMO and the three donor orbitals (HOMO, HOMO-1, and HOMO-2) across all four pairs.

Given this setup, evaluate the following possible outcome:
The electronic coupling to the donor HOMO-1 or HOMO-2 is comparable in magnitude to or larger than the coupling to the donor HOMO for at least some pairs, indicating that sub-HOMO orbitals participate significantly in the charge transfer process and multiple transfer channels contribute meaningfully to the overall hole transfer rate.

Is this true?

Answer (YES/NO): NO